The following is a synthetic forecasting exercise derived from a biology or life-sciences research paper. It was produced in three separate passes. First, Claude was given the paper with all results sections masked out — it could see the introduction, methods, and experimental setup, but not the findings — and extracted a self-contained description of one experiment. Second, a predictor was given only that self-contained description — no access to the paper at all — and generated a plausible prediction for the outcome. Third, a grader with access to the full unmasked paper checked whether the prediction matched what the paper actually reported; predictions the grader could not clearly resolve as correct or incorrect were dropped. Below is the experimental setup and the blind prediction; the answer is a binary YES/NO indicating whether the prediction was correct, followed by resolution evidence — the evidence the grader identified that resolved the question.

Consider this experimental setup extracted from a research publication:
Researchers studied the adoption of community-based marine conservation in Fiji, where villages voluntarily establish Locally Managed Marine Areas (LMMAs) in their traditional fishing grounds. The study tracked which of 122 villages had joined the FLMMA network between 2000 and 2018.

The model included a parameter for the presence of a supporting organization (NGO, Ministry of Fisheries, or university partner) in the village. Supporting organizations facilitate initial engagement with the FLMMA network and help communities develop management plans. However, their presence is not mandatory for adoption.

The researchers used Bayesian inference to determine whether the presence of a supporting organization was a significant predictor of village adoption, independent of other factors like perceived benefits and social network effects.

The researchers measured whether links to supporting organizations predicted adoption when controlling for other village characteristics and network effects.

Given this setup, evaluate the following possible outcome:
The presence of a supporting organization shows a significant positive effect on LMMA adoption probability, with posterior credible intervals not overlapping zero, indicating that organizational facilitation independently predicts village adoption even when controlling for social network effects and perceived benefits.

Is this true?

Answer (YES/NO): NO